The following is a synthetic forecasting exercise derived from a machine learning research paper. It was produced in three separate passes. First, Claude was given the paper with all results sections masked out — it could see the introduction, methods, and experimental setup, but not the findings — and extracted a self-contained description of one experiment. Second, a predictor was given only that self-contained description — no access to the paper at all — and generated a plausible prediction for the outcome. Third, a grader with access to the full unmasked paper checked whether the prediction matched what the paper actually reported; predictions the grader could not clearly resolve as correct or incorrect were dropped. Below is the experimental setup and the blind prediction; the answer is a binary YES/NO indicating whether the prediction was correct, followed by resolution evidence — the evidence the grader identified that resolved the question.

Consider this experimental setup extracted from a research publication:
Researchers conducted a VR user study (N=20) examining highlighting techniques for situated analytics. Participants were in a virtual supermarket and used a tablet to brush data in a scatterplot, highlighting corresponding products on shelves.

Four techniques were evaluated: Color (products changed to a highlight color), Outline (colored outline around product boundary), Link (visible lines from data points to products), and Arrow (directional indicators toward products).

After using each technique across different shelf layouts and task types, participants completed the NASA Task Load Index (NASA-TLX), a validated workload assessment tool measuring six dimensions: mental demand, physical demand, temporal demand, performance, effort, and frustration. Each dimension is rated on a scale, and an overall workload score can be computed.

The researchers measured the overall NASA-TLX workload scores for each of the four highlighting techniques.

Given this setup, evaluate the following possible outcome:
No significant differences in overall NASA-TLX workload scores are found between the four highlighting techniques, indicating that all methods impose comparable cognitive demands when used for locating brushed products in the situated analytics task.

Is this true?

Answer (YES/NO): NO